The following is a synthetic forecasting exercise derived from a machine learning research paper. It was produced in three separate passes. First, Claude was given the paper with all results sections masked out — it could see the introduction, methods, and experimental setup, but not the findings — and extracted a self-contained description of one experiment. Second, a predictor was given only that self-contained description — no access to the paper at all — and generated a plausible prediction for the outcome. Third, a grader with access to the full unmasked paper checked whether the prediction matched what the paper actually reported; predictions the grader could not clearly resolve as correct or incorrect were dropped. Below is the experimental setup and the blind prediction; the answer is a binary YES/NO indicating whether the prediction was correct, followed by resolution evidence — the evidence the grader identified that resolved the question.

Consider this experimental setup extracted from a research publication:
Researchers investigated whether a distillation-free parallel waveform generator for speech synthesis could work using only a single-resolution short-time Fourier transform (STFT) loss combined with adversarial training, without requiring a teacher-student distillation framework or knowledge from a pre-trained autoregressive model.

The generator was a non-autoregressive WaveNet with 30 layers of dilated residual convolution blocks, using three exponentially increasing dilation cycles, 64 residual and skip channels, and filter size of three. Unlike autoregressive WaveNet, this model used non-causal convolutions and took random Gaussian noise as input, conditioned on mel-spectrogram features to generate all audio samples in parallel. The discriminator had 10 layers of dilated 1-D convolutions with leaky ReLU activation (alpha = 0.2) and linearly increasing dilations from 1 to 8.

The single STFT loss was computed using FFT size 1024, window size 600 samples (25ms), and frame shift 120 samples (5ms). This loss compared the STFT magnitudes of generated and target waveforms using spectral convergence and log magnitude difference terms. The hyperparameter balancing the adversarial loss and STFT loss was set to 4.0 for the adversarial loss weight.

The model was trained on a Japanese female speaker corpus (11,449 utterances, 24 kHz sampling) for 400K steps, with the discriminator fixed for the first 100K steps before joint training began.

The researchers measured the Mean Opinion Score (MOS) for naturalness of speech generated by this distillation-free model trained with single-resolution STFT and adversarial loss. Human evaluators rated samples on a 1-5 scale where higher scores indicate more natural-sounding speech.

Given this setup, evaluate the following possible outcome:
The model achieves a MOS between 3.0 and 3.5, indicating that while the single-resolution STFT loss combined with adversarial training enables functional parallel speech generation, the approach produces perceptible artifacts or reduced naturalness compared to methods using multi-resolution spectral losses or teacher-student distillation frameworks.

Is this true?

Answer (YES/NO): NO